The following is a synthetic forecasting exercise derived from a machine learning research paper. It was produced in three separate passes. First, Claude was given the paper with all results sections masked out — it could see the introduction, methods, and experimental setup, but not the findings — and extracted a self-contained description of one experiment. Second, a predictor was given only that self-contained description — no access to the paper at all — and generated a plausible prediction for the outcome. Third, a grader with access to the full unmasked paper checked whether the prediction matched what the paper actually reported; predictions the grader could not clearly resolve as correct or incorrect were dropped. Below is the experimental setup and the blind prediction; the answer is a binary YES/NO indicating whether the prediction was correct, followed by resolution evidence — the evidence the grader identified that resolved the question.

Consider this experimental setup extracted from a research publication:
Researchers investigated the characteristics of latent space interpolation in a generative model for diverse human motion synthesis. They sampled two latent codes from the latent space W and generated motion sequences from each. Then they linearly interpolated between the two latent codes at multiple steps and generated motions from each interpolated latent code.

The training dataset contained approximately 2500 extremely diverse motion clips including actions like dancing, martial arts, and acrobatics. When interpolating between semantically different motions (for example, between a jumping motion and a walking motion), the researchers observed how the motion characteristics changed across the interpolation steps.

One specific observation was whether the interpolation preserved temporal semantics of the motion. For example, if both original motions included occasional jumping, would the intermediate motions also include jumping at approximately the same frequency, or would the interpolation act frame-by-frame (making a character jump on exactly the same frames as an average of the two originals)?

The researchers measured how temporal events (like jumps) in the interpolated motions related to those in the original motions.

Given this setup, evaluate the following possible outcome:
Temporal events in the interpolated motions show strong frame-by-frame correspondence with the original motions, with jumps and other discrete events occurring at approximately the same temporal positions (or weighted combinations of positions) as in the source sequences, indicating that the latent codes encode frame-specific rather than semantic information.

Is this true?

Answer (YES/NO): NO